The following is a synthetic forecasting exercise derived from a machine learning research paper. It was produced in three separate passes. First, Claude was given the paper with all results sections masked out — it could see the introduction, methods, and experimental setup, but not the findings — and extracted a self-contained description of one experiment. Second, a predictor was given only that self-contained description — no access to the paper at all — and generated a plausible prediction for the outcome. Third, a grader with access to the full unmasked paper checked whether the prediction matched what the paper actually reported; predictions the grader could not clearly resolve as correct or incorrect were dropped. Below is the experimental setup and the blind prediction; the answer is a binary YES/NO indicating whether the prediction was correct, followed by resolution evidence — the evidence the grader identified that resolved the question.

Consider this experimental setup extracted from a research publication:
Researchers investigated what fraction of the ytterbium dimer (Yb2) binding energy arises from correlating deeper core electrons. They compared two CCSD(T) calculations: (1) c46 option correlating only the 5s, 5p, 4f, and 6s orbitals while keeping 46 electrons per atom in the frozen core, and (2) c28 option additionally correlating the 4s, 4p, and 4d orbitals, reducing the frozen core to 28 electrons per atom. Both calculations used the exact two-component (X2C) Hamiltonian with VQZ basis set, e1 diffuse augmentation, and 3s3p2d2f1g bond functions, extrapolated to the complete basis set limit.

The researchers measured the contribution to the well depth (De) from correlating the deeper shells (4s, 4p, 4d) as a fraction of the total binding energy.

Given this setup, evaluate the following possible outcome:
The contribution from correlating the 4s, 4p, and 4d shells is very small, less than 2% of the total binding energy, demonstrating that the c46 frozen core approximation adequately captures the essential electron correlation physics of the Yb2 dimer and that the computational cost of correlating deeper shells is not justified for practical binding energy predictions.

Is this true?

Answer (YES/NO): YES